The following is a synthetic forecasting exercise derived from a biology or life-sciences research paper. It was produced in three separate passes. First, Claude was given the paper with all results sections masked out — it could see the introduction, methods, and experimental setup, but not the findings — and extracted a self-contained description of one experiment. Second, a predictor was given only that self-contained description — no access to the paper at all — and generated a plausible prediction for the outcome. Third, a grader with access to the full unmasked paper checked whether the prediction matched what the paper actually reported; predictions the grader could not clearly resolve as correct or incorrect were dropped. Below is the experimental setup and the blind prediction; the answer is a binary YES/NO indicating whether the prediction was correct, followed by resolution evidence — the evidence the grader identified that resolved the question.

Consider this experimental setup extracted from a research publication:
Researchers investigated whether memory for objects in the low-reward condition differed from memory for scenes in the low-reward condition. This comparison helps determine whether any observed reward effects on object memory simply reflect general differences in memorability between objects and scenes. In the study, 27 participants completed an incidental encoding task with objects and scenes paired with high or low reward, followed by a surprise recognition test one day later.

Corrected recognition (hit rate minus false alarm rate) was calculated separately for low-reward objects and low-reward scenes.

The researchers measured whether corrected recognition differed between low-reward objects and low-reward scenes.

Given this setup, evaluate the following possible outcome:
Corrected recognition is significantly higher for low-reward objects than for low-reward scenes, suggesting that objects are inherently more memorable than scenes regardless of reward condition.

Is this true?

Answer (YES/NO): NO